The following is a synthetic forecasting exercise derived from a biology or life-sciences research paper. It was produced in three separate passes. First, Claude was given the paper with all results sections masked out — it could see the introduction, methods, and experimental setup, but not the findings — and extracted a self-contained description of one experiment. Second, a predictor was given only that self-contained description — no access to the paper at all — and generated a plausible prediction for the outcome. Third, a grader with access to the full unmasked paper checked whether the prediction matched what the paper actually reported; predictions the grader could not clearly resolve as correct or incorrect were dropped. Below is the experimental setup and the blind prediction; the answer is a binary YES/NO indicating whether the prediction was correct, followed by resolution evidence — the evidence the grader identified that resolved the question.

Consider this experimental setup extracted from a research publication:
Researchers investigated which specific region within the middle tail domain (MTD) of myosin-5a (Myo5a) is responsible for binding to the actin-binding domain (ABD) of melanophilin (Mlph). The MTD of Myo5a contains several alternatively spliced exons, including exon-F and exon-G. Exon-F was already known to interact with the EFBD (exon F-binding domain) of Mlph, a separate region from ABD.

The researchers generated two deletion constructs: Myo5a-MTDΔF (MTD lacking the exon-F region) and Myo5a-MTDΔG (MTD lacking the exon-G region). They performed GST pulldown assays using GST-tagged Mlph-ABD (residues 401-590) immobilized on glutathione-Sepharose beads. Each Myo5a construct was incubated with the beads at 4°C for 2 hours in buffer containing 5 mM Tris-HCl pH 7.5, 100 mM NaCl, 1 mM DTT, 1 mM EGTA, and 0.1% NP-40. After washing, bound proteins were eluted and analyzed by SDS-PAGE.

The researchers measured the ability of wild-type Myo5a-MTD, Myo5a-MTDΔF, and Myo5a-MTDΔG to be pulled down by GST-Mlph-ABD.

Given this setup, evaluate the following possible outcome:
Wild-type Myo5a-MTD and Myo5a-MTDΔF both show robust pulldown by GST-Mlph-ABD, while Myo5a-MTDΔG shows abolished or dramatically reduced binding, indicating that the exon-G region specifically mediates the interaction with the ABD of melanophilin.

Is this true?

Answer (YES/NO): YES